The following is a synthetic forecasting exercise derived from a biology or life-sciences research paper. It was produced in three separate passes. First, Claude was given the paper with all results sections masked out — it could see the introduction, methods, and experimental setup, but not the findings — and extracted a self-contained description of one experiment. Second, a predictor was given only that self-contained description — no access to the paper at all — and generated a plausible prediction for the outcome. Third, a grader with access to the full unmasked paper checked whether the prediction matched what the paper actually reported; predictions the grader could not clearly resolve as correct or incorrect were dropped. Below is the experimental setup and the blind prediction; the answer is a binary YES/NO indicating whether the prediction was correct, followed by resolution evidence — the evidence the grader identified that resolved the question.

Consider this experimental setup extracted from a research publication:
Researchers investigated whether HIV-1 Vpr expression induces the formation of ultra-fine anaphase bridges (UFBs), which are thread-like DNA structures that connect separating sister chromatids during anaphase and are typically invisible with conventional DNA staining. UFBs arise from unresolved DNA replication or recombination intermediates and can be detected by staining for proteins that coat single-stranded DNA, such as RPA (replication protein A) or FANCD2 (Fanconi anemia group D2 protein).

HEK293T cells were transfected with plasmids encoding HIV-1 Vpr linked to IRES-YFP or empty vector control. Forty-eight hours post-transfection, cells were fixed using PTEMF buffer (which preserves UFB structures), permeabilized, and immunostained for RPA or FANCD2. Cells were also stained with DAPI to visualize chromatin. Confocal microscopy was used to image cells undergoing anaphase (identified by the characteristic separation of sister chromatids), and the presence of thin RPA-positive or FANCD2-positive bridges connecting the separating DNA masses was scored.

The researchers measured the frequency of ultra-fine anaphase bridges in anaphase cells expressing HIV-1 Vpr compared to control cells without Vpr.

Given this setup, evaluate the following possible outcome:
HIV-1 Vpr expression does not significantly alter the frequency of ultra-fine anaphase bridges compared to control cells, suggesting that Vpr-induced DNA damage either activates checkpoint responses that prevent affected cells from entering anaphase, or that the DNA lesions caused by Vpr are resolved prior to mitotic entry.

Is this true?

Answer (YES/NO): NO